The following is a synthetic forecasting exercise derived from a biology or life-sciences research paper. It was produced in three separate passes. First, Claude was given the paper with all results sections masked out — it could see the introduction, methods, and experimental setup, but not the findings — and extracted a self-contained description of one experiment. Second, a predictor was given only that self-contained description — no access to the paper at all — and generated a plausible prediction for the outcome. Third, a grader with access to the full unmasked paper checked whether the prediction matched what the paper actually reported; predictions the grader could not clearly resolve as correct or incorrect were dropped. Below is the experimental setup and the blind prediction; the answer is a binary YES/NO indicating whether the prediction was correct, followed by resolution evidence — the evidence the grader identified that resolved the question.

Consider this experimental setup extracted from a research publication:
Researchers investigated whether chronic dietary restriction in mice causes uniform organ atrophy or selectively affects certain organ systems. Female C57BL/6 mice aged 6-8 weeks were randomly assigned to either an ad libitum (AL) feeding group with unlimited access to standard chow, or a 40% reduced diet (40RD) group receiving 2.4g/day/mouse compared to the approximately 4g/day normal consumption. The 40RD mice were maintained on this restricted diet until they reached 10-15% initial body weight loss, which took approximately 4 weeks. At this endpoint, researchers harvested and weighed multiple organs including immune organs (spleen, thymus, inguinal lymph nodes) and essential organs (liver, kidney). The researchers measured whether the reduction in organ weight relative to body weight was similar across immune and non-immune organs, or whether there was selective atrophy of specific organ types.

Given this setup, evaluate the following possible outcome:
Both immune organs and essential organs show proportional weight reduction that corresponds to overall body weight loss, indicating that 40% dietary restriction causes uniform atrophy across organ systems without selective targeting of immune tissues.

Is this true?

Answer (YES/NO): NO